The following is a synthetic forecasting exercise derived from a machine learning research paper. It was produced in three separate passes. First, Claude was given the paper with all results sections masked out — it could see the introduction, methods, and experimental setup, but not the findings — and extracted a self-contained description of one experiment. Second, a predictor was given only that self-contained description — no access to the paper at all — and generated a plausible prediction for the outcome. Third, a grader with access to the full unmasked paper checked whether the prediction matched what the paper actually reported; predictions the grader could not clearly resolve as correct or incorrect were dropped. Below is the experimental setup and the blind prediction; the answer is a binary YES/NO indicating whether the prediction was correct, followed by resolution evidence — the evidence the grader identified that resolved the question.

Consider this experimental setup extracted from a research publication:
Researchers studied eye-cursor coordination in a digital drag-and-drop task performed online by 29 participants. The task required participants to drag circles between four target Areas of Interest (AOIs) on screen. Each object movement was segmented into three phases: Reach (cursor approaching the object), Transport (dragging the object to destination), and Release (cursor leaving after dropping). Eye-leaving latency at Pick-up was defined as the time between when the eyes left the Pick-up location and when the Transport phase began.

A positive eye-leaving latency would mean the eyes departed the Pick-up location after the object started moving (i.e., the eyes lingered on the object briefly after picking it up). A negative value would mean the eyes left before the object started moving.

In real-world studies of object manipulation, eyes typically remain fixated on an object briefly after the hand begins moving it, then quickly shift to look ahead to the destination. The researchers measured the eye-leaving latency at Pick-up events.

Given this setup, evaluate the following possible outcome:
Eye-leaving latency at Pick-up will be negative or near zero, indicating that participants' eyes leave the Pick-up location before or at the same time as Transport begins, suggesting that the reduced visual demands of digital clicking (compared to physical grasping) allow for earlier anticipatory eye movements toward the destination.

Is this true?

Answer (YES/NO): NO